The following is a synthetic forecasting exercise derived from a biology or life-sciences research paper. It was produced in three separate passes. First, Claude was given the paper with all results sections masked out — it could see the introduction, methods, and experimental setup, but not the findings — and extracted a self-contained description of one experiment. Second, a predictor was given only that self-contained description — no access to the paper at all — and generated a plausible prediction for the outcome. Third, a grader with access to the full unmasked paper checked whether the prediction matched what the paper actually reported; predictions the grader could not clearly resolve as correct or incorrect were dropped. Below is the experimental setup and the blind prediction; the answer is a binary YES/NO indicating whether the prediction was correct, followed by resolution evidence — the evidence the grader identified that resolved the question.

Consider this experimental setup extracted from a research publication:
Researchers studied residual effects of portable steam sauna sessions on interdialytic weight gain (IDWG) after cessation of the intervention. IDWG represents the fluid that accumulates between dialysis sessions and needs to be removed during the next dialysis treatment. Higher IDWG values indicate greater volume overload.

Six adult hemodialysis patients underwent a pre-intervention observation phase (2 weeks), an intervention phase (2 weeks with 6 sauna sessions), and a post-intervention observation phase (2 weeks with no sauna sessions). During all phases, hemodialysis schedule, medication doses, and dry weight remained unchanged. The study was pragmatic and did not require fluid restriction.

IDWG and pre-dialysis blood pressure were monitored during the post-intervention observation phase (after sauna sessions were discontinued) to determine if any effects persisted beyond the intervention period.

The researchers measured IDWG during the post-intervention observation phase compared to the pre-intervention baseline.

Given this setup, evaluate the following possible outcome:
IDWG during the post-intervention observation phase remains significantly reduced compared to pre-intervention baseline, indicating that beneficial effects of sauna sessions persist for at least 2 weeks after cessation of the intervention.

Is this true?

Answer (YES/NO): NO